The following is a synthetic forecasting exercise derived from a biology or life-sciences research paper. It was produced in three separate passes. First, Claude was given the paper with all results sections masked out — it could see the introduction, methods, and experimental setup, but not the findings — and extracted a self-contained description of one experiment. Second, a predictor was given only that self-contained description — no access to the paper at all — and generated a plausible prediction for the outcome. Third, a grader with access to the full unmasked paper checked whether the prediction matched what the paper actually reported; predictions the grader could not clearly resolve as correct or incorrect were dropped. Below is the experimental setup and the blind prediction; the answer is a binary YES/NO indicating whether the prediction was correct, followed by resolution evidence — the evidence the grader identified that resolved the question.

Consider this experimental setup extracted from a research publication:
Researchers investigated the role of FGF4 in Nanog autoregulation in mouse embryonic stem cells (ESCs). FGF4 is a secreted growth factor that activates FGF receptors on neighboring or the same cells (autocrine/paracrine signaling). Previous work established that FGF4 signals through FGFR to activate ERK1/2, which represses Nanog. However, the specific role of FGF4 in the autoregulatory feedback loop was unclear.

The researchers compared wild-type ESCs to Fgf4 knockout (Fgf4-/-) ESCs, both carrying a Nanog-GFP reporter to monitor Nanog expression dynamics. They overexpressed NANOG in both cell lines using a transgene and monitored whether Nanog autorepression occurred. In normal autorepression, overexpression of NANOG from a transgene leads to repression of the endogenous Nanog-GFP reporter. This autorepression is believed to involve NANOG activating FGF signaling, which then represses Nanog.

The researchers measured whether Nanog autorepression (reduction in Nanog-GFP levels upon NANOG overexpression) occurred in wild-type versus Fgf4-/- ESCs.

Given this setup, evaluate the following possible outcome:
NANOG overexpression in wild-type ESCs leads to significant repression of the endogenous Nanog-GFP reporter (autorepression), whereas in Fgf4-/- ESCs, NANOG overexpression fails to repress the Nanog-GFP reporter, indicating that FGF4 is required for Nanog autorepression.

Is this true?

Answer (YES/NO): YES